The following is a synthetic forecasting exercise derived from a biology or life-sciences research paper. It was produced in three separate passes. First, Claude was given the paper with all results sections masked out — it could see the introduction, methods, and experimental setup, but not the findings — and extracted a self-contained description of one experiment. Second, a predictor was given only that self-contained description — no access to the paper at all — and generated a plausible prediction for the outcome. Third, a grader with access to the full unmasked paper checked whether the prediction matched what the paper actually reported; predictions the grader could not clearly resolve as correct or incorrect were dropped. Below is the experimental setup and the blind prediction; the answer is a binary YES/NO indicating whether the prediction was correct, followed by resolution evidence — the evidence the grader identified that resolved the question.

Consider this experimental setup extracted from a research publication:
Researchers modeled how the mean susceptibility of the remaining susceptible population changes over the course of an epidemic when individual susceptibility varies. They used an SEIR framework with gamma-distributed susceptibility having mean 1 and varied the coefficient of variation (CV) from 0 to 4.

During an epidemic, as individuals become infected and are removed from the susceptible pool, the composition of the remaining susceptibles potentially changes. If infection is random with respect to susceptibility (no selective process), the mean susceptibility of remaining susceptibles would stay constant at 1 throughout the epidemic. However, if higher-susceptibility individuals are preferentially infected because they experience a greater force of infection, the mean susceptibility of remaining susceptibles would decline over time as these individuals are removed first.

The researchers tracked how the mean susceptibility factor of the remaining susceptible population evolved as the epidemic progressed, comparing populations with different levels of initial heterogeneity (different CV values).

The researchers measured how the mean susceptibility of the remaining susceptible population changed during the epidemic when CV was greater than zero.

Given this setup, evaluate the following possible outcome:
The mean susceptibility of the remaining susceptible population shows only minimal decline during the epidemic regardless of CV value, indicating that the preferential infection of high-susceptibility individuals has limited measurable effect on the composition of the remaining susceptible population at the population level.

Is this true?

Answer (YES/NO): NO